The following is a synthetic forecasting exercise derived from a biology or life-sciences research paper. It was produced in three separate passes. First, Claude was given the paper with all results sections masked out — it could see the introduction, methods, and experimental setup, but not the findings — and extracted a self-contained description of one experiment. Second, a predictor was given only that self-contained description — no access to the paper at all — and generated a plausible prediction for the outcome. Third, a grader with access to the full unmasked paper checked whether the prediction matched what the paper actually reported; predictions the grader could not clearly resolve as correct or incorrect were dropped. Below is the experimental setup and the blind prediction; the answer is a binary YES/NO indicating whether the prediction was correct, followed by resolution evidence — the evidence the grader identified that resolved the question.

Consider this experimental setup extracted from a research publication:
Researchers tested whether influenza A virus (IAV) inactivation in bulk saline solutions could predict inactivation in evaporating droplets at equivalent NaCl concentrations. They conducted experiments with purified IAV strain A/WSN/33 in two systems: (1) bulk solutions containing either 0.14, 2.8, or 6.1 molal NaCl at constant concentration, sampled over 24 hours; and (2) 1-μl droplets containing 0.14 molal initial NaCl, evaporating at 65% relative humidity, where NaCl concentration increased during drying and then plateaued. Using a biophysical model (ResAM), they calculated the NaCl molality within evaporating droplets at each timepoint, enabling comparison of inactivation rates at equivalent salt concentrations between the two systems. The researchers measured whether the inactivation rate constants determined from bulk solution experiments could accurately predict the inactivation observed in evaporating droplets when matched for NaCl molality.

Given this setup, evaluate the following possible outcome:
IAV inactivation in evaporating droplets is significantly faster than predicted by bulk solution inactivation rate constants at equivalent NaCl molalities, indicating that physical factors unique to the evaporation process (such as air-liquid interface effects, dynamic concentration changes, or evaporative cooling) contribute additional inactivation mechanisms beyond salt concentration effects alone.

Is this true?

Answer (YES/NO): NO